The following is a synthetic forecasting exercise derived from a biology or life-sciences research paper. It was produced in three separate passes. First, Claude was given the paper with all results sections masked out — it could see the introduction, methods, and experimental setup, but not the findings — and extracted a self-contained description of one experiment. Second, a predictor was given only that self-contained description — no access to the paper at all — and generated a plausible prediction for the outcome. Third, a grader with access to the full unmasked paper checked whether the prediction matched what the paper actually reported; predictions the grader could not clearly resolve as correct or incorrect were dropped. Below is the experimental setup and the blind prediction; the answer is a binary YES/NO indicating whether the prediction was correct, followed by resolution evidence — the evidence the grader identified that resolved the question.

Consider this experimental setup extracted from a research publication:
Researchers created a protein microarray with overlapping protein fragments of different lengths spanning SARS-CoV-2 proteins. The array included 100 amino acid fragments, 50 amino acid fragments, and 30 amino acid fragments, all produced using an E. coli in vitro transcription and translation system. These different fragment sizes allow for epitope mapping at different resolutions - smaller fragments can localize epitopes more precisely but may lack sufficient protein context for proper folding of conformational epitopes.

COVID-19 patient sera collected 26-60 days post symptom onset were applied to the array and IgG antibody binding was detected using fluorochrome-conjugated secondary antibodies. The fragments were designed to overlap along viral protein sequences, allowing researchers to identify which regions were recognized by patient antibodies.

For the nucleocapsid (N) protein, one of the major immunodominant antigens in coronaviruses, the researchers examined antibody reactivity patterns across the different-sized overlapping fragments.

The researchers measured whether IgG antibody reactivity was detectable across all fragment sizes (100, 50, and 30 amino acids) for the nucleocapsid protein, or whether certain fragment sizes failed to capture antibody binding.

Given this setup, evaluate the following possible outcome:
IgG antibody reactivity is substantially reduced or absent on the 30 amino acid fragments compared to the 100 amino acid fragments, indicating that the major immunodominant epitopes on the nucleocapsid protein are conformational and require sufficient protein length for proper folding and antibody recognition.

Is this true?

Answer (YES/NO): NO